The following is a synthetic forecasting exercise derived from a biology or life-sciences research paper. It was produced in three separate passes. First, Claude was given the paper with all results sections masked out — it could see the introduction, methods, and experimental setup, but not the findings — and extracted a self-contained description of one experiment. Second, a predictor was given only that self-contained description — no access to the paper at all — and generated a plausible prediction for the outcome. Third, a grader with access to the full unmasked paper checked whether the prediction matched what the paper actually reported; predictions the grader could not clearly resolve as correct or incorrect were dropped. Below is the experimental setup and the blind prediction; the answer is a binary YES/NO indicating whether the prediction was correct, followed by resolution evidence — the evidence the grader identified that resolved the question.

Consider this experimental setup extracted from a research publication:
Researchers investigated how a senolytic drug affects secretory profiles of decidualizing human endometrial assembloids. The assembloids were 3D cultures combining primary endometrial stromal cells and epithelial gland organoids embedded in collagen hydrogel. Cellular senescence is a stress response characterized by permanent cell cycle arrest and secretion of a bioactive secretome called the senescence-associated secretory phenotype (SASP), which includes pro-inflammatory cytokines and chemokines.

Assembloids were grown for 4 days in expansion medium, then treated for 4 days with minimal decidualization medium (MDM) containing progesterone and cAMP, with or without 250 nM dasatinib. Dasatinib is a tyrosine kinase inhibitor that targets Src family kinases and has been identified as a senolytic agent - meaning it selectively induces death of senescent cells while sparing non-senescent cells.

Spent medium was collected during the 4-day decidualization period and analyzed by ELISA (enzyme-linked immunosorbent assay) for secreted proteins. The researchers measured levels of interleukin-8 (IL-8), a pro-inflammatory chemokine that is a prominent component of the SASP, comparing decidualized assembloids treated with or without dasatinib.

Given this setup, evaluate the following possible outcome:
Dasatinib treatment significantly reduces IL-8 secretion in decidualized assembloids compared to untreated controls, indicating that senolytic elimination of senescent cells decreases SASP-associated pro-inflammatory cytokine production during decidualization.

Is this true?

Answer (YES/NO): YES